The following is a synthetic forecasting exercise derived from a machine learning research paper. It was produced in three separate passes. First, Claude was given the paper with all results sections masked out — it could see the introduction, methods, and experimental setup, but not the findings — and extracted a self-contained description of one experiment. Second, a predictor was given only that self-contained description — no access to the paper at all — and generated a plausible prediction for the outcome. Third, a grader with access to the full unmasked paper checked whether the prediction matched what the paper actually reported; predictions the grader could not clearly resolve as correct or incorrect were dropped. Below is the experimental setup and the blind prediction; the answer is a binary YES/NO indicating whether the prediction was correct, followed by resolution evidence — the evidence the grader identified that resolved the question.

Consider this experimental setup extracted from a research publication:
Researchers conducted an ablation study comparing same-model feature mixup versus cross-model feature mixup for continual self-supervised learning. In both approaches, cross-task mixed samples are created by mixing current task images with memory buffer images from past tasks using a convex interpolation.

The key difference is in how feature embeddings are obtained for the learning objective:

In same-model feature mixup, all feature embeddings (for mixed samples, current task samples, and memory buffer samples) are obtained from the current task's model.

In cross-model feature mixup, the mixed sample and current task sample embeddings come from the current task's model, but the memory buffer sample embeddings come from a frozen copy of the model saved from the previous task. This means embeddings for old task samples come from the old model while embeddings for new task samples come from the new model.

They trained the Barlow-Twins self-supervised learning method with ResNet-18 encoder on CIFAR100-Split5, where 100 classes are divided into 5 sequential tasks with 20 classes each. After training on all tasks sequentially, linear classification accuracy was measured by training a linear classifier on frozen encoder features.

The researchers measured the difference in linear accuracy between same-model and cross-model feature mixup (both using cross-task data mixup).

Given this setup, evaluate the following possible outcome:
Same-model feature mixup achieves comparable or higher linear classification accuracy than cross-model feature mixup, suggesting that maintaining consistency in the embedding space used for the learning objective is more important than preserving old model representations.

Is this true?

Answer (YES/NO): NO